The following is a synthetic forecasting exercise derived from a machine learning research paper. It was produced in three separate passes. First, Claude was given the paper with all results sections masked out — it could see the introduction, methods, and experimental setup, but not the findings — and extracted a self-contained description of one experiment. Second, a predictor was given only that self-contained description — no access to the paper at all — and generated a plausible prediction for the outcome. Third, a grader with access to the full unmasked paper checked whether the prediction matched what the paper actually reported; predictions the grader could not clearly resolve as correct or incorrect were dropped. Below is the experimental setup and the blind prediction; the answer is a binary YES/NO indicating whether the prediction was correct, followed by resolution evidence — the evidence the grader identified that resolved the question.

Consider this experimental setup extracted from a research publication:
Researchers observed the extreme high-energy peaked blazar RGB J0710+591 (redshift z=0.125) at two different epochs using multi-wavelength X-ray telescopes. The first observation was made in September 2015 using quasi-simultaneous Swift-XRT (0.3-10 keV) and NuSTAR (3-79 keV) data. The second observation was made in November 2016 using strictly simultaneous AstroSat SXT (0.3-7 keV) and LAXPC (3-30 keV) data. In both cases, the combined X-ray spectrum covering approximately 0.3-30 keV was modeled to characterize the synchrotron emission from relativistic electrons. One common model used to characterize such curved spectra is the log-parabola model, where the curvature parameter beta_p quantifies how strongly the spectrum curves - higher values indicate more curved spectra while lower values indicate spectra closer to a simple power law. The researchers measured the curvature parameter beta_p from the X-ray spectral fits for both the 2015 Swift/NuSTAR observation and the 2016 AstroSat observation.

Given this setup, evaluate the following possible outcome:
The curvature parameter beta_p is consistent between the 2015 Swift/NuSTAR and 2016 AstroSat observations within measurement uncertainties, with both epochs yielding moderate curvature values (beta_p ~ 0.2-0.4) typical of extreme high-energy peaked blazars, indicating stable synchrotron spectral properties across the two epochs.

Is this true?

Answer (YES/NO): NO